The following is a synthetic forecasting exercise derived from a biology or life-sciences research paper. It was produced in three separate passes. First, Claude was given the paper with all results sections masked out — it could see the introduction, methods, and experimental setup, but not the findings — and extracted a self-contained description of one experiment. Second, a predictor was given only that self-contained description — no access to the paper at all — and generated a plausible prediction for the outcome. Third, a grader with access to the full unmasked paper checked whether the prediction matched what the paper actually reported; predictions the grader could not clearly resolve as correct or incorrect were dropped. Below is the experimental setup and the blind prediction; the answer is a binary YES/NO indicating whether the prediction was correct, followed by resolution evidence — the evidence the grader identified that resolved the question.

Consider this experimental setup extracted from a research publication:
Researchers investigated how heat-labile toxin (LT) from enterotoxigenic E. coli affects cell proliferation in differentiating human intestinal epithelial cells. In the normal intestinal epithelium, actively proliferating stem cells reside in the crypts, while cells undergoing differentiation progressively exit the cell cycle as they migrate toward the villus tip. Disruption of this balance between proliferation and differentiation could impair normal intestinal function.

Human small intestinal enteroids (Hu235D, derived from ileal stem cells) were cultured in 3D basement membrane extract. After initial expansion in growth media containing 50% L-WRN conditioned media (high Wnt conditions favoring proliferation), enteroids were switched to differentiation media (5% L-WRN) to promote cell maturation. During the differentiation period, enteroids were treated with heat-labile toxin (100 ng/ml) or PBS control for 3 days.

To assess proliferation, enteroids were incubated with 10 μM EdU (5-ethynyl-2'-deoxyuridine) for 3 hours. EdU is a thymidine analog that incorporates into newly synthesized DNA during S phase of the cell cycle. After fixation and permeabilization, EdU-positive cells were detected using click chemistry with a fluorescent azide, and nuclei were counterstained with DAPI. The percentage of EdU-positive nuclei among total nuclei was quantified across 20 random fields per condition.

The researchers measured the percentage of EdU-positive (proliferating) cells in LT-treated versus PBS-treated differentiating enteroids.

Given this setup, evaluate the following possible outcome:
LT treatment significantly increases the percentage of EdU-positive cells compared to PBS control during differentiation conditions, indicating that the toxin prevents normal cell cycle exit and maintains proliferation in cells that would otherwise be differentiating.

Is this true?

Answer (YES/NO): YES